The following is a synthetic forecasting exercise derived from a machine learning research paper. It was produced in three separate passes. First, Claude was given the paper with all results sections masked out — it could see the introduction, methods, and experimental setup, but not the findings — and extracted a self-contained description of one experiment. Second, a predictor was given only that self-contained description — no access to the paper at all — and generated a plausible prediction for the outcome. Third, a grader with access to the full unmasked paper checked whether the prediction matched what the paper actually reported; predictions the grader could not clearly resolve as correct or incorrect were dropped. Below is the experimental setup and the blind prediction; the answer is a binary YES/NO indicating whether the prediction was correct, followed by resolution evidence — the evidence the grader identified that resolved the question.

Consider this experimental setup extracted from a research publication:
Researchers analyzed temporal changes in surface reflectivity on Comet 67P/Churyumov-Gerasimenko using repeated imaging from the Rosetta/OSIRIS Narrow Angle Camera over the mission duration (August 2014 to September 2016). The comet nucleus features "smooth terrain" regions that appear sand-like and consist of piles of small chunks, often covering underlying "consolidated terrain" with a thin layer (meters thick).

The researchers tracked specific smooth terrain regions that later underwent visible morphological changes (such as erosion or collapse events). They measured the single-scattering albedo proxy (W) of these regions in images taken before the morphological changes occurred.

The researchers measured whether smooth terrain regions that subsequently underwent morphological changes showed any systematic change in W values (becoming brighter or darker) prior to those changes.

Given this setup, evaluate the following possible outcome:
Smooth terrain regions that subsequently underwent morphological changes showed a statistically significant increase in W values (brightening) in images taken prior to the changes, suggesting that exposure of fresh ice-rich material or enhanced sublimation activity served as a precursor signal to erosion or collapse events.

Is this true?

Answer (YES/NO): NO